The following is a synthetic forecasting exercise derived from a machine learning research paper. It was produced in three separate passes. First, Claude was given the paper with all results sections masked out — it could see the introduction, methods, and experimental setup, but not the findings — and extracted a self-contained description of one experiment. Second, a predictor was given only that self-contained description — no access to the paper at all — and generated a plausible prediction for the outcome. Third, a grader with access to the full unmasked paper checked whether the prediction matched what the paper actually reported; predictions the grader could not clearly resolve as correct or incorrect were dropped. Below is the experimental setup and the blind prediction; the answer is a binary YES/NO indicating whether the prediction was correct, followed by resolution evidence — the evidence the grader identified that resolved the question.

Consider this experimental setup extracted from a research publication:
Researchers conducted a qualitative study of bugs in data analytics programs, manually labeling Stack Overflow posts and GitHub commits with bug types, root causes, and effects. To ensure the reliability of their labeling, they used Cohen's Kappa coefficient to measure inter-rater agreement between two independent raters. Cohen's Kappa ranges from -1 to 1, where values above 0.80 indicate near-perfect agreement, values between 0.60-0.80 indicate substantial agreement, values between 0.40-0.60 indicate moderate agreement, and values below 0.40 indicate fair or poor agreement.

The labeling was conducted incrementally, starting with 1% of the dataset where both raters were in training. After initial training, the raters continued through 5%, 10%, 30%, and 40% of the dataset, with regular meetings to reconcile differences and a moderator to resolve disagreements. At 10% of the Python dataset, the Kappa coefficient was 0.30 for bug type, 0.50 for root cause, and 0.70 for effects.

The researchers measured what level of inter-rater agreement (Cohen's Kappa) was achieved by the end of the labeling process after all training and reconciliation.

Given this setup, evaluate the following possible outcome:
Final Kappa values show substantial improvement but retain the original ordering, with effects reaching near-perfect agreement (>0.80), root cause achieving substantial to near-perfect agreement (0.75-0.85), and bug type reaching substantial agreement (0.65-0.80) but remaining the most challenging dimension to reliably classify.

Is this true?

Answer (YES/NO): NO